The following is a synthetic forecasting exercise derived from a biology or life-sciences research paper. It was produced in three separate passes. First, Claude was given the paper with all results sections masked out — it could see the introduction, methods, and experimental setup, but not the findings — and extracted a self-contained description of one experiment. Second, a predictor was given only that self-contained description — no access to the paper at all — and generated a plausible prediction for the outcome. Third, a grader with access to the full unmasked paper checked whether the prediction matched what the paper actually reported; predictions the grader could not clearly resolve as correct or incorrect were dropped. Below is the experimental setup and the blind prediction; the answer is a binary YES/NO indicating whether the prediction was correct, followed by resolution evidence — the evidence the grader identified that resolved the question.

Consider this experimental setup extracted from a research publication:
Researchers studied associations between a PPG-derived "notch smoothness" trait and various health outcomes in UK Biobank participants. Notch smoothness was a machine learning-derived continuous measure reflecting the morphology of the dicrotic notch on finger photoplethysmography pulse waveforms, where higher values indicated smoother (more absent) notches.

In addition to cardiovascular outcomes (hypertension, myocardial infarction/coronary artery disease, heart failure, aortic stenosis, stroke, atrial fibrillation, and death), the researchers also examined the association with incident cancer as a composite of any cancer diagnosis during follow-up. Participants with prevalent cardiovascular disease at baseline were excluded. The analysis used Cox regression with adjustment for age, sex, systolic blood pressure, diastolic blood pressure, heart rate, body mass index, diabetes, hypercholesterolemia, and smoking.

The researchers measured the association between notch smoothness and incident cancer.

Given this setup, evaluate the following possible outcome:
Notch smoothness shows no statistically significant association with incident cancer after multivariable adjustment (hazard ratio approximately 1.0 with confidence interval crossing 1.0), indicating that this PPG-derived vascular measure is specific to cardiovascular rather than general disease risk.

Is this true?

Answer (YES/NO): NO